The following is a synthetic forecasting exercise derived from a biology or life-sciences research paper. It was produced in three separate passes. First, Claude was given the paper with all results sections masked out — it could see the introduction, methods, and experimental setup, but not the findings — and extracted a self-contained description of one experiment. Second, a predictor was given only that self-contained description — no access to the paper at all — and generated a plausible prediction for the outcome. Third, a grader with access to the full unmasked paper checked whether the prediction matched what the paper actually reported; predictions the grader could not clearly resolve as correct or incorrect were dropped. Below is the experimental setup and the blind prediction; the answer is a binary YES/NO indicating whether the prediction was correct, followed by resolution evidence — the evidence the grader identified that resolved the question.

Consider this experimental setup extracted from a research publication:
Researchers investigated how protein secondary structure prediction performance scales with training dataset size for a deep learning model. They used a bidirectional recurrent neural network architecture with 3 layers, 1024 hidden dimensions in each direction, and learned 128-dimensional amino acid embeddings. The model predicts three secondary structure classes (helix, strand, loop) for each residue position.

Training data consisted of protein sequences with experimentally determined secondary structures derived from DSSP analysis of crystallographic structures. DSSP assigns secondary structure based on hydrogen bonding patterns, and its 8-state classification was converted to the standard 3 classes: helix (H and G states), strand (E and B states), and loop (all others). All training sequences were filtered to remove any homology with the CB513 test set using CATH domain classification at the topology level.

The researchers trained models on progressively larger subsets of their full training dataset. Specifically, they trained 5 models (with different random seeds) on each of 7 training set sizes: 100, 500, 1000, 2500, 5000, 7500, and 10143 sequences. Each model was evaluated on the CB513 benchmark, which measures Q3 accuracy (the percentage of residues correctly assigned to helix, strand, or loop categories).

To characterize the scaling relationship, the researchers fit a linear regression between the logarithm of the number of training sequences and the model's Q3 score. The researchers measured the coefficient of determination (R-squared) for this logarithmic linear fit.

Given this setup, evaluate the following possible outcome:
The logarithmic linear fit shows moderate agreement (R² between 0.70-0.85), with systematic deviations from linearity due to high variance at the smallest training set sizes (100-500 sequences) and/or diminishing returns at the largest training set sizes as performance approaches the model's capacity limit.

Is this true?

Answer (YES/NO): NO